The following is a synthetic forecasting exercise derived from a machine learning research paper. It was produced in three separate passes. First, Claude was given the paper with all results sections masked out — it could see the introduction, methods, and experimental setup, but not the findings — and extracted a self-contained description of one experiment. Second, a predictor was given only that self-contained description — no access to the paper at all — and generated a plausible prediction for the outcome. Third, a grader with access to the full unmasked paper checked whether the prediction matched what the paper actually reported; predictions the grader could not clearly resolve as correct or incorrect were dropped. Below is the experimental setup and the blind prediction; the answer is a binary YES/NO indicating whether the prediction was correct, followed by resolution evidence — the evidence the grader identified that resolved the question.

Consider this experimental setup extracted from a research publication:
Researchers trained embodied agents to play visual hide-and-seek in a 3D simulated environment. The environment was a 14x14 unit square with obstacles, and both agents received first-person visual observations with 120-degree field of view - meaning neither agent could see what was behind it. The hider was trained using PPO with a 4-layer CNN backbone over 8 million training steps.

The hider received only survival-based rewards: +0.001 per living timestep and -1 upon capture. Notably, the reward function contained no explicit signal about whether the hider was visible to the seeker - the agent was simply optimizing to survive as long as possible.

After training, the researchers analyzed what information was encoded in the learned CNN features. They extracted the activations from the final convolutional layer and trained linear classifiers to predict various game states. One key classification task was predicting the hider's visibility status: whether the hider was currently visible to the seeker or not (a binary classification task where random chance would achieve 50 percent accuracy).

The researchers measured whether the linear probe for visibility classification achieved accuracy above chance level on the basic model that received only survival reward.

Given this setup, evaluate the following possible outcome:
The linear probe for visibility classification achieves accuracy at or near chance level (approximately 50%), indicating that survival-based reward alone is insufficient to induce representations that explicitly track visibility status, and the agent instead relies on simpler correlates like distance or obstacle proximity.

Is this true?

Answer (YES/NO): NO